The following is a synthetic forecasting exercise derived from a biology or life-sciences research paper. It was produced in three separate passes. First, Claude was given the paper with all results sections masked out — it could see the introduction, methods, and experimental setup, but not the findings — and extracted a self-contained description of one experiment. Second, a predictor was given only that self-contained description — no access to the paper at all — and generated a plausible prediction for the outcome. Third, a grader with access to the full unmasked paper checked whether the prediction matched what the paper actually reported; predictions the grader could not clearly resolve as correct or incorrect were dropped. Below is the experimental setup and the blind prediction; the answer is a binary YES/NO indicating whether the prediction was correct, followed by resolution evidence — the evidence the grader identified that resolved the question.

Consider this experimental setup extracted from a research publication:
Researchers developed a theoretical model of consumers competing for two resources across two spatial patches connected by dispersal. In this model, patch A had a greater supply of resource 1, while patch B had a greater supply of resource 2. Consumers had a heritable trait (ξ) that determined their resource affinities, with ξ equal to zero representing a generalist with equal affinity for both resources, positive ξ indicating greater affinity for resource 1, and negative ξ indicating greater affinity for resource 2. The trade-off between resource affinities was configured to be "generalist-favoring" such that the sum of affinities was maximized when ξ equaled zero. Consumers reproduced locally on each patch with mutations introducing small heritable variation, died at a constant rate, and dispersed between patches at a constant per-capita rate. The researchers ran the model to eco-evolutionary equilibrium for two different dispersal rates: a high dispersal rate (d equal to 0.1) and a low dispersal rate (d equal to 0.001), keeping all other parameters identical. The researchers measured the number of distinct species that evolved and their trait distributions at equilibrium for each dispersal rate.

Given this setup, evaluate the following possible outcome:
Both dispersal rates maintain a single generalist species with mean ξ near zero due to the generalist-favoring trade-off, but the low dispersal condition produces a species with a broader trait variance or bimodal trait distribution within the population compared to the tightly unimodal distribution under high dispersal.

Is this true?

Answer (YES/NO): NO